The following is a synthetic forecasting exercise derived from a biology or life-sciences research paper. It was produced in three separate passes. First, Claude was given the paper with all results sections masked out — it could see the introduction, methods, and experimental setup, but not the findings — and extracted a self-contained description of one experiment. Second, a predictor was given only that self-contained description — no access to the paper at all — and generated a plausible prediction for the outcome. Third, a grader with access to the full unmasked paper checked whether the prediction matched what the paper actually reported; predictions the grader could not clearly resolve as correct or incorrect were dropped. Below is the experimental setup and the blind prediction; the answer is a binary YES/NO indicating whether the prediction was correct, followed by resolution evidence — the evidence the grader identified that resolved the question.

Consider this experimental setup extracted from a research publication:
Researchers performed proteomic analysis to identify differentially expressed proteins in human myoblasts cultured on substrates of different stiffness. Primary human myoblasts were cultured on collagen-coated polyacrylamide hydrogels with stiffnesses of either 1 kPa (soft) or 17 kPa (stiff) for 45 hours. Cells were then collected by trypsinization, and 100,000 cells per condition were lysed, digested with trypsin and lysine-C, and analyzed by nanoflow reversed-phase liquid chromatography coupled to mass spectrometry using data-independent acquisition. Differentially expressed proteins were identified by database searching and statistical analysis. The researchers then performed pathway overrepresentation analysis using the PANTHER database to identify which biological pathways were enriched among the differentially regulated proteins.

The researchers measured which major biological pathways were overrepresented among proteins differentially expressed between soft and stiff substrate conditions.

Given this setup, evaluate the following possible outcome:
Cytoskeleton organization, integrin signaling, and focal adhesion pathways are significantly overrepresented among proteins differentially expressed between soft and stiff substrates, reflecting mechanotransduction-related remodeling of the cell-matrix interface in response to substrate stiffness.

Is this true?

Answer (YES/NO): NO